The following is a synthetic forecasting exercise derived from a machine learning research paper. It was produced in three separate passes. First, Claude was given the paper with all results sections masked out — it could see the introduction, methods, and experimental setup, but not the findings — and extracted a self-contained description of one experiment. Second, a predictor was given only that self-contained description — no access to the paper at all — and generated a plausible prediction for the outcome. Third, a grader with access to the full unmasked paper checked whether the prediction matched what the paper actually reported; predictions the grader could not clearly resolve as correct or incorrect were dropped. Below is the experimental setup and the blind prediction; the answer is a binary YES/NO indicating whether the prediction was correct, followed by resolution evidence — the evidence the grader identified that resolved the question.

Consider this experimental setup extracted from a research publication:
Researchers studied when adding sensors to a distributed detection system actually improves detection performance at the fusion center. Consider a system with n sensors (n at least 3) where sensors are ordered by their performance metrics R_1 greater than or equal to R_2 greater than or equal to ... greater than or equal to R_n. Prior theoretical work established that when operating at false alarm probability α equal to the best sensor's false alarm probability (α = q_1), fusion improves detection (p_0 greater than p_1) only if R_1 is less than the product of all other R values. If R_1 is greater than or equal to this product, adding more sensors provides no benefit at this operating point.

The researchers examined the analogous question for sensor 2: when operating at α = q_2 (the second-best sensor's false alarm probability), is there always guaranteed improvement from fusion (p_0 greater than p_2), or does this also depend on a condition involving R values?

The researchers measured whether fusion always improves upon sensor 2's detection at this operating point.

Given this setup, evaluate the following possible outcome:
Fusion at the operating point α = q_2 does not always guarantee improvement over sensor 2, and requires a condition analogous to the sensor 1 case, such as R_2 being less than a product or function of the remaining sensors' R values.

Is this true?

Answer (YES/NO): NO